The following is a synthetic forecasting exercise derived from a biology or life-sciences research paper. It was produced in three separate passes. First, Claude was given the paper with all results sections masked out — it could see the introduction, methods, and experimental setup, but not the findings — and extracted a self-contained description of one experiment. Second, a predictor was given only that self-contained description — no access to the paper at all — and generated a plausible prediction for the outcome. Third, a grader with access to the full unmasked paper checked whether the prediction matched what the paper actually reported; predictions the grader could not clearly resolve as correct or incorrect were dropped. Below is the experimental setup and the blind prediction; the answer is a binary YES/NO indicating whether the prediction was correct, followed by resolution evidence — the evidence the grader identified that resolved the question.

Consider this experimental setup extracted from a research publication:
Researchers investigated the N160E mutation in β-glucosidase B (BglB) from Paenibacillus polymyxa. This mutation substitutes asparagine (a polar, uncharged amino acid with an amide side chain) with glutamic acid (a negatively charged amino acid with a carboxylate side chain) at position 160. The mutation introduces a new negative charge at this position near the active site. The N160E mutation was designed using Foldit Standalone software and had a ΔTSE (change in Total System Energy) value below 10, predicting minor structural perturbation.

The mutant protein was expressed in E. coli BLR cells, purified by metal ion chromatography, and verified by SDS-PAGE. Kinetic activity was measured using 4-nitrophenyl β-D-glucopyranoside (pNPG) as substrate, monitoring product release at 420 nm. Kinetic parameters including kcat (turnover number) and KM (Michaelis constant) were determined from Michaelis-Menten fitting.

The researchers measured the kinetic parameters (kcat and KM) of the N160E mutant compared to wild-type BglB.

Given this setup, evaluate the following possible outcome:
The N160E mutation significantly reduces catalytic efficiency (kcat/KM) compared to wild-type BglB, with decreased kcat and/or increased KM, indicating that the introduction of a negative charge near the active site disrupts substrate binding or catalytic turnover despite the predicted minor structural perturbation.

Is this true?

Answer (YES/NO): YES